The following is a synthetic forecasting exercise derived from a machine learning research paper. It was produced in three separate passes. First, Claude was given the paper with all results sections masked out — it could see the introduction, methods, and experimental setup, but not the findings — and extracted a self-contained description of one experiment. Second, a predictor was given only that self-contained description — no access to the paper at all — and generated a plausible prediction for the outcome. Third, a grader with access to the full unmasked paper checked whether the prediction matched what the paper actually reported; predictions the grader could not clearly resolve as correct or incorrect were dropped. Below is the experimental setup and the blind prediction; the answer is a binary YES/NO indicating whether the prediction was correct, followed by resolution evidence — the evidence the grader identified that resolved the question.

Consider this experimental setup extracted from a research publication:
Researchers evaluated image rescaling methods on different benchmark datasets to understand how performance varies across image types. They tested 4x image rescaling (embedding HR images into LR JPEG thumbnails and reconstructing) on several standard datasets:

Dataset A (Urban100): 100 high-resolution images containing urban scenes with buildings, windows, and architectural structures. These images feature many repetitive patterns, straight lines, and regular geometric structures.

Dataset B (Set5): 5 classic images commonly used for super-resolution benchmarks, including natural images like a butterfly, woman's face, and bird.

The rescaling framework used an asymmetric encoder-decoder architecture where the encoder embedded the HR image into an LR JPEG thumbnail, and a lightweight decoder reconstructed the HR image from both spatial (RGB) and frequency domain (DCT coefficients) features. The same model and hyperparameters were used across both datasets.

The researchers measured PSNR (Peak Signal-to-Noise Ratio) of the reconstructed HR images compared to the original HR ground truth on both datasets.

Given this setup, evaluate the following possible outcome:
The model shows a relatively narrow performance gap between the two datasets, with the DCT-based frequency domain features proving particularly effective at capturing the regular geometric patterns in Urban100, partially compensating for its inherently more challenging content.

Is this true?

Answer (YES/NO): NO